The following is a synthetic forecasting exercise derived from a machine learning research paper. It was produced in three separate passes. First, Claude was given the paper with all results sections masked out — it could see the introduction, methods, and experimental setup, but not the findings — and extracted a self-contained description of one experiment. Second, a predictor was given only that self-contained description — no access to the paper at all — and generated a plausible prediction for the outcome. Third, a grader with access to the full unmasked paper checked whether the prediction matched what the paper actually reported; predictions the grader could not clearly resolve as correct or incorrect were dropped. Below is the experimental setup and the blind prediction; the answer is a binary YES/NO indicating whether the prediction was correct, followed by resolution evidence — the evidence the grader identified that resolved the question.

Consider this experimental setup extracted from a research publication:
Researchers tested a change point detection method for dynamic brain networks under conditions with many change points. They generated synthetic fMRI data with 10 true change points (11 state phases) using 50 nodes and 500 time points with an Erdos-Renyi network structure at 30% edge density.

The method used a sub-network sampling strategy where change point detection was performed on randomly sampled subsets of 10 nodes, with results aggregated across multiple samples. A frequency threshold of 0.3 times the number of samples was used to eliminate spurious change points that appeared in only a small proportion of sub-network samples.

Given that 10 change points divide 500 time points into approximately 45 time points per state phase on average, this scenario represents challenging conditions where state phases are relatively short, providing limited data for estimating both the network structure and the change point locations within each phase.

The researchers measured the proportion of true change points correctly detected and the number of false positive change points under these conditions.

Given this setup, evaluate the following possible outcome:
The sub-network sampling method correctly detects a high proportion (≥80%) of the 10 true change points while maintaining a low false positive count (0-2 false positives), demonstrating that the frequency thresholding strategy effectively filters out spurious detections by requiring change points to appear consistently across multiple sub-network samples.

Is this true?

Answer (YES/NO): YES